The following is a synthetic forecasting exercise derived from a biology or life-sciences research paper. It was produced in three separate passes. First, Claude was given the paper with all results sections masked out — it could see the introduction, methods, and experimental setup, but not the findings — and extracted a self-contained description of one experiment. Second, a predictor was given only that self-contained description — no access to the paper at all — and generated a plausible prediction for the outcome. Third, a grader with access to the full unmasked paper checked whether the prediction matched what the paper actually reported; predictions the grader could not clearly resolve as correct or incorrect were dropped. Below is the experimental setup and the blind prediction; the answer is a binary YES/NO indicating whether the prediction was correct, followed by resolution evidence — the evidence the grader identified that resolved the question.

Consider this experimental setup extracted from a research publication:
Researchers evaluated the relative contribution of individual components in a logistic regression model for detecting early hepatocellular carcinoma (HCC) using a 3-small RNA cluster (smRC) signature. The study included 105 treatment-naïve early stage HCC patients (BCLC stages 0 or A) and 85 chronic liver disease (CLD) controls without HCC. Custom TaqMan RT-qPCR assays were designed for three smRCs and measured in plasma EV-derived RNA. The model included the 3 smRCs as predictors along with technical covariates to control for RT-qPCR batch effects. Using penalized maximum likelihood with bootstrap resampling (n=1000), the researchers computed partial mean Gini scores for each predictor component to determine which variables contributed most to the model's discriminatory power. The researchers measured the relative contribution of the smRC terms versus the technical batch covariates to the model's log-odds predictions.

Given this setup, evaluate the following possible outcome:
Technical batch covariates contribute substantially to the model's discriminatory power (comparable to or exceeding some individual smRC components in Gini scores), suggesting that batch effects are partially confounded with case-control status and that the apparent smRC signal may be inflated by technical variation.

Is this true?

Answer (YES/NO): NO